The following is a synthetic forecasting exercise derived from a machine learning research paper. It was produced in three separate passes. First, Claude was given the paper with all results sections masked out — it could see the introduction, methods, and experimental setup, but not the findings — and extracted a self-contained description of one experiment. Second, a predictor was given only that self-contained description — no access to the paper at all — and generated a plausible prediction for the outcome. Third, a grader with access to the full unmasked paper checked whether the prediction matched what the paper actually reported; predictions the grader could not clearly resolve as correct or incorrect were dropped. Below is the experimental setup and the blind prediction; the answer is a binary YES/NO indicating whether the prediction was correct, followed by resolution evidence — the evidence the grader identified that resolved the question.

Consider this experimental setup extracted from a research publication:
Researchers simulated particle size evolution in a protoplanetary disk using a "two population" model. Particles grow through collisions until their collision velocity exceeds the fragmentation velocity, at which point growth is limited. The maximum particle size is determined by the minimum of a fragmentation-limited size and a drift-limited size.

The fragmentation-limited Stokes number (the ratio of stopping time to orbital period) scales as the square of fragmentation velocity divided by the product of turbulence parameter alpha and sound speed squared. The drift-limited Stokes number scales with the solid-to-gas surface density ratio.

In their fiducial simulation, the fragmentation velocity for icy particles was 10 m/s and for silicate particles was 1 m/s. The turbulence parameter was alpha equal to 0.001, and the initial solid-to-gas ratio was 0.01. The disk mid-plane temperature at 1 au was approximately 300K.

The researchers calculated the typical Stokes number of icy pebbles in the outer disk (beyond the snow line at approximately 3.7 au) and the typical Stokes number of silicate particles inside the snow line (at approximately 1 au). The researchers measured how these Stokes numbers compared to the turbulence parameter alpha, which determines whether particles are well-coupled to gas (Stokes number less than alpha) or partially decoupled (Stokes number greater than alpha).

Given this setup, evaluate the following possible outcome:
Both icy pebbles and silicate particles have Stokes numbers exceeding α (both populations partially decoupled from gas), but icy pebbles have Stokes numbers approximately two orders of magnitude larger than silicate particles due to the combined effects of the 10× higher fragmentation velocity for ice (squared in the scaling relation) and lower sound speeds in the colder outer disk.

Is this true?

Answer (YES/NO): NO